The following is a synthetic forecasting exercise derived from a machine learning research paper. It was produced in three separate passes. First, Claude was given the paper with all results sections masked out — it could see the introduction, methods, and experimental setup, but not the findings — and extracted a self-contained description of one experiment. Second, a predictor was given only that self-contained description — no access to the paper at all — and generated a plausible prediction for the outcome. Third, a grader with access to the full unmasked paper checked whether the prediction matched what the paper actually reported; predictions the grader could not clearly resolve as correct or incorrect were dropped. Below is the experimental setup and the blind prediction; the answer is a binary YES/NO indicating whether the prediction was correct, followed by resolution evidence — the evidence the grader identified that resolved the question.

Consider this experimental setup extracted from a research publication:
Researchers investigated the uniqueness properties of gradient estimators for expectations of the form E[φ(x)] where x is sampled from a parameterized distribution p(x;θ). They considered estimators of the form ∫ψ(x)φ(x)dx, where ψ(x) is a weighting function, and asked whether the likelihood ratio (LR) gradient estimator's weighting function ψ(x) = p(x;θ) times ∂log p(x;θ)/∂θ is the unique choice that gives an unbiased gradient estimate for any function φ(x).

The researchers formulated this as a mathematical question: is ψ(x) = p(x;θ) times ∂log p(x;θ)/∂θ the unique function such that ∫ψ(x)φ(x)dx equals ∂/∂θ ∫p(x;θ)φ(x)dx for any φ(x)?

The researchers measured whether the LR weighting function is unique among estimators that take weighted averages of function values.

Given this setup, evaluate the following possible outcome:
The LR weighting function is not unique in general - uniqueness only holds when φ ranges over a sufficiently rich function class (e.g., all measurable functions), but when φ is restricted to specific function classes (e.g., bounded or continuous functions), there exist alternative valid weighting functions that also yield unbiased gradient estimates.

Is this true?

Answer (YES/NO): NO